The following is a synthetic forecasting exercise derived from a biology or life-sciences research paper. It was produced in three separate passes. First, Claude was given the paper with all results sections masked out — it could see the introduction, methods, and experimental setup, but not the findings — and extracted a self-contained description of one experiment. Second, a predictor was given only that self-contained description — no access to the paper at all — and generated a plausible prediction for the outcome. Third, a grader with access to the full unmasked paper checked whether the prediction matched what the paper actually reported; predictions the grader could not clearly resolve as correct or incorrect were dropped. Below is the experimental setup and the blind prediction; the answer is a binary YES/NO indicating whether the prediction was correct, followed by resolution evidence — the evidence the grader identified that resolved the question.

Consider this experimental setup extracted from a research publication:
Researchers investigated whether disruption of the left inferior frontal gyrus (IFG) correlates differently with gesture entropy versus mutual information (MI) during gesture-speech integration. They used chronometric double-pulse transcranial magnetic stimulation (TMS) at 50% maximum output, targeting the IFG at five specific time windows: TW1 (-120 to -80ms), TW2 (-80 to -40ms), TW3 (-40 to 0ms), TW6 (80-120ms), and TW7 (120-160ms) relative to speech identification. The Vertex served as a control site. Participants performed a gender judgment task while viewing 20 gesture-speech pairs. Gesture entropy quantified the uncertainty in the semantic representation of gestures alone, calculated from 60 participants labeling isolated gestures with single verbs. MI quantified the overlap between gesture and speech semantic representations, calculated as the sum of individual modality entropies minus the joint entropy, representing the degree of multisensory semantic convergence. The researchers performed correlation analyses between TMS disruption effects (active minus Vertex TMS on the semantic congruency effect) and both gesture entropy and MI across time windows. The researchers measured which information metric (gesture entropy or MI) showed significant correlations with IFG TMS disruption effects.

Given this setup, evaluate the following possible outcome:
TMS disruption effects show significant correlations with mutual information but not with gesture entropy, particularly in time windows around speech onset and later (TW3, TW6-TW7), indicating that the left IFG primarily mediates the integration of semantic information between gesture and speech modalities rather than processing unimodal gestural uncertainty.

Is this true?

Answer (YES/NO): NO